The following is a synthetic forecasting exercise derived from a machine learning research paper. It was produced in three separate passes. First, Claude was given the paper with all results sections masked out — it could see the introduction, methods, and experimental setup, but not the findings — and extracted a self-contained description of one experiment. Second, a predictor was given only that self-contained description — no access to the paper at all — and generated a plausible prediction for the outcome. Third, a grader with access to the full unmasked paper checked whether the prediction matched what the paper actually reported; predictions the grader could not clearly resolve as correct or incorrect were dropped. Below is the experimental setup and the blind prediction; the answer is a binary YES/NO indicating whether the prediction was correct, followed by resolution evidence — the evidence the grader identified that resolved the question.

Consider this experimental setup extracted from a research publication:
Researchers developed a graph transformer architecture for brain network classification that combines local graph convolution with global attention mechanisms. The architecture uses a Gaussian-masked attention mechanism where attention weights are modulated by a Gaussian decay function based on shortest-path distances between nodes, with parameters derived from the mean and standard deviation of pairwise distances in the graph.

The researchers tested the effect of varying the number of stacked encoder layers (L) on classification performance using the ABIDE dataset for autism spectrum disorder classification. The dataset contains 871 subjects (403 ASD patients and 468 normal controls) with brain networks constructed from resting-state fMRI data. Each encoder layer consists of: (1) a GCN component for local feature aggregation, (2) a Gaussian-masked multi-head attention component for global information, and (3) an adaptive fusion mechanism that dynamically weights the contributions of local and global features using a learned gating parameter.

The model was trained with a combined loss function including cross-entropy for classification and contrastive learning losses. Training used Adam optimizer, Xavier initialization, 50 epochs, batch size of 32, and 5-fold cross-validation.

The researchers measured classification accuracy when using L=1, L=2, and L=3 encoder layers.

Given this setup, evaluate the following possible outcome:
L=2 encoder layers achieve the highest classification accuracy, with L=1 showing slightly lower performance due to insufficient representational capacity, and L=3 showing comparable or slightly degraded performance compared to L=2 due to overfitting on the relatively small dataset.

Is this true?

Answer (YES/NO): NO